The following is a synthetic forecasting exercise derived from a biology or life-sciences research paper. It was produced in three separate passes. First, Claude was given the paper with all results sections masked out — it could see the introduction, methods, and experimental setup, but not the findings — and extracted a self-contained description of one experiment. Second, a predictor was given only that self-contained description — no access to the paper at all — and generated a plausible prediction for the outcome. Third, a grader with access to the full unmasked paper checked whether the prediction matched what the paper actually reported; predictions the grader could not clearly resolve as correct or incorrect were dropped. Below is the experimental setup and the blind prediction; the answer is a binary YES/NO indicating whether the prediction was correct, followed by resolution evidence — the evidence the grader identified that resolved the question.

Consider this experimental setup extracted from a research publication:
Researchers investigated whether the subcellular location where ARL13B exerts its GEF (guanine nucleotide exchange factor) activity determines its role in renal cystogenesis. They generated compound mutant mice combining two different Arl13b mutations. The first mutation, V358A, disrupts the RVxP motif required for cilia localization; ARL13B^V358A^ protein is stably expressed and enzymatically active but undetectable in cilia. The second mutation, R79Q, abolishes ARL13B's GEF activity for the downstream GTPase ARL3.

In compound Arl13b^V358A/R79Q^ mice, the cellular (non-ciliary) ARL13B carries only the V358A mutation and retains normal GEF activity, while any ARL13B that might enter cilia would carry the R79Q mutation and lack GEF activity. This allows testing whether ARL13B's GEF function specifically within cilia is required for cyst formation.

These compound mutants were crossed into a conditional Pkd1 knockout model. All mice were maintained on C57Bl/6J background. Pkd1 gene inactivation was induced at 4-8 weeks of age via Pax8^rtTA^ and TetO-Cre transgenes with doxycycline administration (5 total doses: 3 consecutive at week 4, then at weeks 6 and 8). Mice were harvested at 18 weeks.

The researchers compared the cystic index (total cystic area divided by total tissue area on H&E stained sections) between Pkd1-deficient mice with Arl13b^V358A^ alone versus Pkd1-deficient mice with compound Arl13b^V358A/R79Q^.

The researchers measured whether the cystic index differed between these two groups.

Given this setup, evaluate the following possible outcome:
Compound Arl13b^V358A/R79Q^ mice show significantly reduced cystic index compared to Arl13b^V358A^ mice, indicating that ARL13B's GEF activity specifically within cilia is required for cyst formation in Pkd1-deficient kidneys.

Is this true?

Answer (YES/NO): YES